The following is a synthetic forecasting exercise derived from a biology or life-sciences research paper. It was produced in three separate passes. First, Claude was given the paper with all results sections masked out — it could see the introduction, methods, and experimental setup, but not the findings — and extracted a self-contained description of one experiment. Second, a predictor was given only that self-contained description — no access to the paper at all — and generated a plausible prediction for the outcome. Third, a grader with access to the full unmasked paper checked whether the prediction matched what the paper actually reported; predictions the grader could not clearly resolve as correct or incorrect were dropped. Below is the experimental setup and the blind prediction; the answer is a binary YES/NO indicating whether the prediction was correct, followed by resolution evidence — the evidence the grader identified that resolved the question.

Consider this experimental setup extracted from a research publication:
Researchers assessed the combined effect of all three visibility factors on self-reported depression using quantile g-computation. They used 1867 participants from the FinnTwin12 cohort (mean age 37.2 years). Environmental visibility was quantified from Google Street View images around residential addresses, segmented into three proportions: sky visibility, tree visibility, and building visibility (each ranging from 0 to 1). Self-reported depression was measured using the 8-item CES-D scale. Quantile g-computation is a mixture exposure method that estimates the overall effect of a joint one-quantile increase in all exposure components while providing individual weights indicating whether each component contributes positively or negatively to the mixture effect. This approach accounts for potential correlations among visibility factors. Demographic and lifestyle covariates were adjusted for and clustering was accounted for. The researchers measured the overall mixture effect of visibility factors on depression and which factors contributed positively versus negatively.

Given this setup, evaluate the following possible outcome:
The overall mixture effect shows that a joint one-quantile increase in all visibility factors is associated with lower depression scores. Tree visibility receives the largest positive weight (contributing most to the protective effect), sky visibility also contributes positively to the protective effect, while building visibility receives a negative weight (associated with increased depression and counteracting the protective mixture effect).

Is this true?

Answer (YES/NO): NO